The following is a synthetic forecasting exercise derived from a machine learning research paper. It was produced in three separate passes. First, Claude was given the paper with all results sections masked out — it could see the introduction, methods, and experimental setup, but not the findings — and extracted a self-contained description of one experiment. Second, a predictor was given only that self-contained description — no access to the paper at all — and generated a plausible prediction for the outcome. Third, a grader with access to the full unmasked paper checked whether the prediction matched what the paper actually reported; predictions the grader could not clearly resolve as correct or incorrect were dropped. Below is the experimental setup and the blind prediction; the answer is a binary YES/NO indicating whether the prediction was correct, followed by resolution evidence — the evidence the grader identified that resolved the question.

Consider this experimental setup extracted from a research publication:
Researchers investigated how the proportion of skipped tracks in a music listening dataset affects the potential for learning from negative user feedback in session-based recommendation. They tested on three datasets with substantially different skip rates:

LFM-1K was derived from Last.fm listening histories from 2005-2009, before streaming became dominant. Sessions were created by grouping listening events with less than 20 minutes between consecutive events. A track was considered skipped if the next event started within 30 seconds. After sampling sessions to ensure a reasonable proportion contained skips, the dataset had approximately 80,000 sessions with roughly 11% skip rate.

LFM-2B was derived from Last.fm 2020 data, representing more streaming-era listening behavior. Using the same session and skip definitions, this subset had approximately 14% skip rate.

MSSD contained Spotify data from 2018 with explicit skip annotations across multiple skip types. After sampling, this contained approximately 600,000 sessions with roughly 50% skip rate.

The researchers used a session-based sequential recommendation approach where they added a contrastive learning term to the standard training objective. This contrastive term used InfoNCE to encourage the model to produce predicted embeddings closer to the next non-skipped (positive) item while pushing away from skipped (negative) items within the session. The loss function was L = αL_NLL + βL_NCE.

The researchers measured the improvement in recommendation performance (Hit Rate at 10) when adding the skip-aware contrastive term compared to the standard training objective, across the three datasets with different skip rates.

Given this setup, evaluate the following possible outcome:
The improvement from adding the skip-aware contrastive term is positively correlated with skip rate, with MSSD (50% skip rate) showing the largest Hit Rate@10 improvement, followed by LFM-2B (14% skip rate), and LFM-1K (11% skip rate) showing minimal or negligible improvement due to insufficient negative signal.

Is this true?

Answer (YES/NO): NO